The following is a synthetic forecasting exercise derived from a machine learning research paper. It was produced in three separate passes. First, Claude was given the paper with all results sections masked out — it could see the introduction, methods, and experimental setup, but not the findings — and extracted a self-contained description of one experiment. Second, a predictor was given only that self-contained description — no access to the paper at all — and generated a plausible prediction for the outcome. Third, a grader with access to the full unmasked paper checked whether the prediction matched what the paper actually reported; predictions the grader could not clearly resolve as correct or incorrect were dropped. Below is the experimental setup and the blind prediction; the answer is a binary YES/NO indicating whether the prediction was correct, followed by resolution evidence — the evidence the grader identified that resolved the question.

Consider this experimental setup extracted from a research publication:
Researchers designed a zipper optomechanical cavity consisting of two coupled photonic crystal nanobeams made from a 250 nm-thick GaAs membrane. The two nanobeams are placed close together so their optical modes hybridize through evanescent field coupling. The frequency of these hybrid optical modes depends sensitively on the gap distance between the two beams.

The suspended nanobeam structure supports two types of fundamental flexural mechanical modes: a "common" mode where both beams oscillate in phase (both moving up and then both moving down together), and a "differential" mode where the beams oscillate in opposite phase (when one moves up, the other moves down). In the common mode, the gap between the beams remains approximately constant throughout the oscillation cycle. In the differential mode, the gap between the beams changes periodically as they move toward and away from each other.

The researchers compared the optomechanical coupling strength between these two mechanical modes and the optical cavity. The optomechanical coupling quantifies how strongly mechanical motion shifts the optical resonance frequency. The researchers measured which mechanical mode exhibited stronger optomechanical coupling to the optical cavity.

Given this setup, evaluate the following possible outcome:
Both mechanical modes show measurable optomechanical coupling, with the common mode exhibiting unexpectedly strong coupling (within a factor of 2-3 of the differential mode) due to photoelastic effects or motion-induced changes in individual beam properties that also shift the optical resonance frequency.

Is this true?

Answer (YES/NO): NO